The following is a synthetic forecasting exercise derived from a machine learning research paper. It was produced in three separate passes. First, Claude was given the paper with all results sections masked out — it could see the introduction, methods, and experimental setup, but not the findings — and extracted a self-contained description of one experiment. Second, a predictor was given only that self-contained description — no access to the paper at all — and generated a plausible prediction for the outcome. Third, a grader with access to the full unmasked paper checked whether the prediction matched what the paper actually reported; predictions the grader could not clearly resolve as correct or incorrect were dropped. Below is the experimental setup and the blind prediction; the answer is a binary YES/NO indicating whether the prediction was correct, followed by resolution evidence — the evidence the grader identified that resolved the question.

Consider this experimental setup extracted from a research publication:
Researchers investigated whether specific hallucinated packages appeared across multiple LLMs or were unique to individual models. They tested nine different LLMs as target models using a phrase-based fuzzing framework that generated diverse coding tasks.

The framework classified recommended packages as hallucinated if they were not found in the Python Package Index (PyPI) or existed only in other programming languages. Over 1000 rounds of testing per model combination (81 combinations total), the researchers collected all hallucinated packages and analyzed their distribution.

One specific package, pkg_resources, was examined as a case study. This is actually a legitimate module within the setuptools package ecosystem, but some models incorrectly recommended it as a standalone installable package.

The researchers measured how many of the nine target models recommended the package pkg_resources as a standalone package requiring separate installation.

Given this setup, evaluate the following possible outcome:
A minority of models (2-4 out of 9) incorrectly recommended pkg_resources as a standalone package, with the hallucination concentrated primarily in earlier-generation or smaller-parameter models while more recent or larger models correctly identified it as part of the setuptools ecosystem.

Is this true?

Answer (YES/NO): NO